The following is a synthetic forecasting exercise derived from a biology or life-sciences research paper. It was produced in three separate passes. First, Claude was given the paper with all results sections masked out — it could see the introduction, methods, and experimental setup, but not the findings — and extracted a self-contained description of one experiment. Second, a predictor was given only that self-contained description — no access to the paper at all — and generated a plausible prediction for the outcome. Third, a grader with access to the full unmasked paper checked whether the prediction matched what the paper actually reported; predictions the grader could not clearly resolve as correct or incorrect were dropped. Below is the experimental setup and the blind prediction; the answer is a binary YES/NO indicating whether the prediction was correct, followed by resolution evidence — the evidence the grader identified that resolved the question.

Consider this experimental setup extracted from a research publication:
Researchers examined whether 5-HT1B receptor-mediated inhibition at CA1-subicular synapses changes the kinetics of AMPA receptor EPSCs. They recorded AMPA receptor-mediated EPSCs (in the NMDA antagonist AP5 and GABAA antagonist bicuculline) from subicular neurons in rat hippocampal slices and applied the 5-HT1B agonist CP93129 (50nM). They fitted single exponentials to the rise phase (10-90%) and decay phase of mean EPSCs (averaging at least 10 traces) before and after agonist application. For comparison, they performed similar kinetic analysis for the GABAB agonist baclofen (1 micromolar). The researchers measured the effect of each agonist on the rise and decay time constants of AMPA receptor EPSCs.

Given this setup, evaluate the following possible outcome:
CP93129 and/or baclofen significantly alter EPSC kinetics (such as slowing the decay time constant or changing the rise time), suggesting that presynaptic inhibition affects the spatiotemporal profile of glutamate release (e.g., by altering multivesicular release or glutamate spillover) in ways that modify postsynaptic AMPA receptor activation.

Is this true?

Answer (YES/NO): YES